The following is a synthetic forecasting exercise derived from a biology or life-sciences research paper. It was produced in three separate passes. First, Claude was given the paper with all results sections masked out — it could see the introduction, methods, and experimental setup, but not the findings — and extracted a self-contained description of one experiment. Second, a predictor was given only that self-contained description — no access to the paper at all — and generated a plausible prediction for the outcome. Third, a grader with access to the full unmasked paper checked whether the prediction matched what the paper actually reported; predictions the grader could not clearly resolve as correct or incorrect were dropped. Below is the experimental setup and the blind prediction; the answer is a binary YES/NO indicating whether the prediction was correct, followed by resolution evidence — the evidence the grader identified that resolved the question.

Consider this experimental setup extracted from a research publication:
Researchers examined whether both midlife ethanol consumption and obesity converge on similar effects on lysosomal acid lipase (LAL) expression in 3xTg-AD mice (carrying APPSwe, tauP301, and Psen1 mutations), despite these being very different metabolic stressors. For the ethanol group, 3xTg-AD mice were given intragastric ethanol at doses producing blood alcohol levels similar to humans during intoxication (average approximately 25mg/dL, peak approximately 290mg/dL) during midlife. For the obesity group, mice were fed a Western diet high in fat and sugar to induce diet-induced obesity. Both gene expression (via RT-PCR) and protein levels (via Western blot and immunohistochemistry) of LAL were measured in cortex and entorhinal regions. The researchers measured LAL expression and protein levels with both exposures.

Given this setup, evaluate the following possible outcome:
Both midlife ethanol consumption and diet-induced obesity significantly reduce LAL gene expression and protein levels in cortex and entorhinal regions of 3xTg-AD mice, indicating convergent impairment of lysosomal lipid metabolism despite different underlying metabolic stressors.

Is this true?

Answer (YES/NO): YES